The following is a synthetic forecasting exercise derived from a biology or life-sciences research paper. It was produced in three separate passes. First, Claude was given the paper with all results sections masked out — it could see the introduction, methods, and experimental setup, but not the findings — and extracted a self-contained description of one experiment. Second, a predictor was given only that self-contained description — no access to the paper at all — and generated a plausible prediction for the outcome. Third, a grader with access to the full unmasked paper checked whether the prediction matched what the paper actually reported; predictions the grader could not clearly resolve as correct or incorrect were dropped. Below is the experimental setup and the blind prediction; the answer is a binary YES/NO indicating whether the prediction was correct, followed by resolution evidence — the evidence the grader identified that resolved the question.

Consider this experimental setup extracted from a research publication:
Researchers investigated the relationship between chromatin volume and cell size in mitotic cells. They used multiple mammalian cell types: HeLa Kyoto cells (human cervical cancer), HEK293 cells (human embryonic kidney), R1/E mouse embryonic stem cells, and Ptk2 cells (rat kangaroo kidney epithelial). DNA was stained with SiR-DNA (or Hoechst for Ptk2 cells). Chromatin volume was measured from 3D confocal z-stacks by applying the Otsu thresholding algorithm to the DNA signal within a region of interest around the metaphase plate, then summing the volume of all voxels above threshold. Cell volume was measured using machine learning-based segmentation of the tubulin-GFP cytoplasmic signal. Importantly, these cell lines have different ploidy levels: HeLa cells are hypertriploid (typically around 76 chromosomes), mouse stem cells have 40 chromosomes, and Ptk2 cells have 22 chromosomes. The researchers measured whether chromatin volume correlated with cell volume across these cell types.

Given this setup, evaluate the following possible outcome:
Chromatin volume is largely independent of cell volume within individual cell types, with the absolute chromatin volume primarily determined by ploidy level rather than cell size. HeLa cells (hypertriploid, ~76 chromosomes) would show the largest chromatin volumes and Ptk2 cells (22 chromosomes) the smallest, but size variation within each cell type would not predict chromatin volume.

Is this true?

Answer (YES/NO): NO